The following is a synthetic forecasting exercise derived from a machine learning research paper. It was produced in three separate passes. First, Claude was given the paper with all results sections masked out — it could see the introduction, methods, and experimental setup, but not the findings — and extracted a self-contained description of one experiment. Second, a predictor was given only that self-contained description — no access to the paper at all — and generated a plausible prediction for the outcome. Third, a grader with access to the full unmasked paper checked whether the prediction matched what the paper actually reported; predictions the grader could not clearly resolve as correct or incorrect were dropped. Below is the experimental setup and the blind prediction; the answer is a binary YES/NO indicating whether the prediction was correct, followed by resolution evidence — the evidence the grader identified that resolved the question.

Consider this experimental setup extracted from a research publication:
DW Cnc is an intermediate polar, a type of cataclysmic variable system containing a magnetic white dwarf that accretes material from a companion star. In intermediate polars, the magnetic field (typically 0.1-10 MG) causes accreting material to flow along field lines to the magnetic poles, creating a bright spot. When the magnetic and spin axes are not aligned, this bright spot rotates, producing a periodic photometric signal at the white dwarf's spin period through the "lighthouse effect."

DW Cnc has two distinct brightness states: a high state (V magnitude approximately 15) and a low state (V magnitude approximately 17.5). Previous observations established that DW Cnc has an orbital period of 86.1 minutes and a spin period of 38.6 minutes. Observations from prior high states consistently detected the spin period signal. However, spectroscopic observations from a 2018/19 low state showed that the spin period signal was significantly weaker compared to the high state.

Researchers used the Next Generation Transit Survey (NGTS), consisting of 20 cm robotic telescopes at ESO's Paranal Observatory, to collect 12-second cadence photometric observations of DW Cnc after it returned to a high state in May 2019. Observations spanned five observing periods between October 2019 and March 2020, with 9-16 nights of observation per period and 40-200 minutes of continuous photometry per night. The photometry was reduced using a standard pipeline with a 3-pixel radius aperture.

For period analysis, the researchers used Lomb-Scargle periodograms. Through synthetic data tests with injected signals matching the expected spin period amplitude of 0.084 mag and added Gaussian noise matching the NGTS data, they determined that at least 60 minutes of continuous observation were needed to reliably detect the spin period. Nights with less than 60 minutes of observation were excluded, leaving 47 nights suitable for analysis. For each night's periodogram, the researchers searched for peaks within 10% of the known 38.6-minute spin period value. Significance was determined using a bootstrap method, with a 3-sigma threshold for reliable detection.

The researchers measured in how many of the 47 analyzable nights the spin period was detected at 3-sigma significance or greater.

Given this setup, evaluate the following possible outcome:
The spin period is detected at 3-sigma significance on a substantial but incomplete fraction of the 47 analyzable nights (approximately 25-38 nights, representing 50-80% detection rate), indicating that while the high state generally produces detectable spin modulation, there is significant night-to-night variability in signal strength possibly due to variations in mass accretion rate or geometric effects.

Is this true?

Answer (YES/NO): YES